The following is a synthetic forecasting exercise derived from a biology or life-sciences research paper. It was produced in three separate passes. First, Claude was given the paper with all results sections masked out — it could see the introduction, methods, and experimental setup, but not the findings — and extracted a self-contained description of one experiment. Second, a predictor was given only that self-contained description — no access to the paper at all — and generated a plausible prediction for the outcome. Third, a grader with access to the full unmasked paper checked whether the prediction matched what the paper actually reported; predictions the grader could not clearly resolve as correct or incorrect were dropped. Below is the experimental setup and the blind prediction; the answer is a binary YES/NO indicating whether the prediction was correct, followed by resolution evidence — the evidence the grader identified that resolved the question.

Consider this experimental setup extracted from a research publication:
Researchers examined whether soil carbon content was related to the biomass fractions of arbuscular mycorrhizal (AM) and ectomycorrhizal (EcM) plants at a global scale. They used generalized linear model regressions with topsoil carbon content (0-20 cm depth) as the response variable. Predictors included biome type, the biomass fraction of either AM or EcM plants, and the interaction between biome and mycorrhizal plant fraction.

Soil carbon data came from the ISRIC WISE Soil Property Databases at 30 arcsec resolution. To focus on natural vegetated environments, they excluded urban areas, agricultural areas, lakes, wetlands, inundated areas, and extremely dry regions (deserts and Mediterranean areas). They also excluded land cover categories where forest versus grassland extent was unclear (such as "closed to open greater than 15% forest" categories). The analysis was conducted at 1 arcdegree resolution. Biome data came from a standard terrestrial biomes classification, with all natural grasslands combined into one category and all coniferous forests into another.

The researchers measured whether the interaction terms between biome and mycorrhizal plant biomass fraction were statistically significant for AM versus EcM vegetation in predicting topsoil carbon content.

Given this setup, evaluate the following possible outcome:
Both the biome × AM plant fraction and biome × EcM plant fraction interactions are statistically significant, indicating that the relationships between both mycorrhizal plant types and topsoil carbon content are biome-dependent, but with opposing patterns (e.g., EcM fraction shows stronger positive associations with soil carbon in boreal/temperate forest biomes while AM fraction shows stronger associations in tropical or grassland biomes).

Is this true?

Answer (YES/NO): NO